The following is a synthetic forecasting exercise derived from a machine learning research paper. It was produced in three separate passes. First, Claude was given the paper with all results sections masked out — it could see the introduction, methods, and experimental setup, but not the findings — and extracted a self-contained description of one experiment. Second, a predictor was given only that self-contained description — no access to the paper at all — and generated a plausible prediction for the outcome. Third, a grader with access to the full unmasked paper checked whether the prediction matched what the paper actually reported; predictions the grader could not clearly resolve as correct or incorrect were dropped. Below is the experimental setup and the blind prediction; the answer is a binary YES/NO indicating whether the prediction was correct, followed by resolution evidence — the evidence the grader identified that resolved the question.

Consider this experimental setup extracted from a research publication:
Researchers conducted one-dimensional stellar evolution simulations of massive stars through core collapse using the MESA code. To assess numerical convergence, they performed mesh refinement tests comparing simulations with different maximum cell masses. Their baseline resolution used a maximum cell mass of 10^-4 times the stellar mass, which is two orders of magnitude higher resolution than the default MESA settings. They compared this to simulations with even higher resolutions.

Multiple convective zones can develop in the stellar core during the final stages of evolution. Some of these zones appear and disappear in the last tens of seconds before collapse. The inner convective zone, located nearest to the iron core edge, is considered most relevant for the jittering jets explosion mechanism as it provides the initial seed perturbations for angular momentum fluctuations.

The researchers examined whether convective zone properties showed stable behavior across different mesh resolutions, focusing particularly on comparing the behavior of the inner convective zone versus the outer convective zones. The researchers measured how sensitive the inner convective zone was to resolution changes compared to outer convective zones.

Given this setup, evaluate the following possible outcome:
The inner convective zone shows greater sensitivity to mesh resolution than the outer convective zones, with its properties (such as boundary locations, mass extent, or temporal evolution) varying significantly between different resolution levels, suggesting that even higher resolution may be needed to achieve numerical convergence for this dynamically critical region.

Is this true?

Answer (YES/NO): NO